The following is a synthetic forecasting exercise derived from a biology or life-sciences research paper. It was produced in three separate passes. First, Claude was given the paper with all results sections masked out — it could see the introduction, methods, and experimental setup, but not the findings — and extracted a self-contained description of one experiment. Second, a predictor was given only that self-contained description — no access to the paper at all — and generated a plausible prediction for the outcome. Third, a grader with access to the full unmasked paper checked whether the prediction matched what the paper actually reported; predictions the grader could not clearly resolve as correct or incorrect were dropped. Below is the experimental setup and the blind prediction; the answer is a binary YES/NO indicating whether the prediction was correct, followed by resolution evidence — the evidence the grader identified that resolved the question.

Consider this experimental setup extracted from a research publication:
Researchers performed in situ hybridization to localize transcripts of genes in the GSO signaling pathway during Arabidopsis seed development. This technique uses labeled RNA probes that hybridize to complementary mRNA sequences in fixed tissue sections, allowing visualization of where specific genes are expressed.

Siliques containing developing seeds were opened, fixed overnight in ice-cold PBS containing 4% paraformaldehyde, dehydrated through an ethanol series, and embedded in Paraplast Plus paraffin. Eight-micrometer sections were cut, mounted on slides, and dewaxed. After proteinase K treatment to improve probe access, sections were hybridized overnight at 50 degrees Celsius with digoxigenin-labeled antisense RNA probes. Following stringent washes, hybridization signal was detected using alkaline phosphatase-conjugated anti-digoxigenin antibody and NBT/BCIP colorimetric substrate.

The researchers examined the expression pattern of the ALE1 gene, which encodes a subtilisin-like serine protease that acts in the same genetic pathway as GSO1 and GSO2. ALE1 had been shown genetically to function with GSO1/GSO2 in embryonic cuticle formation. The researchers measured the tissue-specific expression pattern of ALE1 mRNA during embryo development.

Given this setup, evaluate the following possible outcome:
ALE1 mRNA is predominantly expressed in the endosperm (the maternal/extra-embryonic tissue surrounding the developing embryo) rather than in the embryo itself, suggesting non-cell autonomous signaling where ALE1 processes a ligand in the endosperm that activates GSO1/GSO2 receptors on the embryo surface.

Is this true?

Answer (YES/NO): YES